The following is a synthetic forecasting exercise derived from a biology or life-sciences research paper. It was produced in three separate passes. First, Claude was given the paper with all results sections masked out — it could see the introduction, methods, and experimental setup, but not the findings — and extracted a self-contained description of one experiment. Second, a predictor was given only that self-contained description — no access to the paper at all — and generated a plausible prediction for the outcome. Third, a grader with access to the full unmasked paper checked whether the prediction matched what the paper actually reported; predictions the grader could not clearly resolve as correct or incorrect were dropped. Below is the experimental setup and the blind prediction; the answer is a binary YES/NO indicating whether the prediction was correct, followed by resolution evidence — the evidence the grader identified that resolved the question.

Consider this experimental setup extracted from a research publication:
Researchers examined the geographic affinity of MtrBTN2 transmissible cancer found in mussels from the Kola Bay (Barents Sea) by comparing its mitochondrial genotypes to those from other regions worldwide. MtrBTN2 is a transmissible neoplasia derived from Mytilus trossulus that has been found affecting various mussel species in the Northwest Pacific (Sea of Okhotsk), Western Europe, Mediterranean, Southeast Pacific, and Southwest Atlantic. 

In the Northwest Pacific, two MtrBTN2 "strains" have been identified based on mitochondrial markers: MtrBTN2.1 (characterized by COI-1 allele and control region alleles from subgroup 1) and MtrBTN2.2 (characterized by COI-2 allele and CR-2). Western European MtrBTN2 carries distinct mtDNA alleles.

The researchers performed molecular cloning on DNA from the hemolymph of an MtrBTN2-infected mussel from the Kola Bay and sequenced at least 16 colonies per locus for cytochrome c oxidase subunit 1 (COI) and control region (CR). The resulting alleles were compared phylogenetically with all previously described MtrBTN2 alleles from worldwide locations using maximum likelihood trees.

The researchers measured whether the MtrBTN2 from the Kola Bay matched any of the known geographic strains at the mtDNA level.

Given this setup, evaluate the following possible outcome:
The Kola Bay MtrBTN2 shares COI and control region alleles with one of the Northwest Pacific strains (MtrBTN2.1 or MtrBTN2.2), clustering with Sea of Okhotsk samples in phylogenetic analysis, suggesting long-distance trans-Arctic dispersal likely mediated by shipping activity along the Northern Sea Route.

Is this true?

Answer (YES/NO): YES